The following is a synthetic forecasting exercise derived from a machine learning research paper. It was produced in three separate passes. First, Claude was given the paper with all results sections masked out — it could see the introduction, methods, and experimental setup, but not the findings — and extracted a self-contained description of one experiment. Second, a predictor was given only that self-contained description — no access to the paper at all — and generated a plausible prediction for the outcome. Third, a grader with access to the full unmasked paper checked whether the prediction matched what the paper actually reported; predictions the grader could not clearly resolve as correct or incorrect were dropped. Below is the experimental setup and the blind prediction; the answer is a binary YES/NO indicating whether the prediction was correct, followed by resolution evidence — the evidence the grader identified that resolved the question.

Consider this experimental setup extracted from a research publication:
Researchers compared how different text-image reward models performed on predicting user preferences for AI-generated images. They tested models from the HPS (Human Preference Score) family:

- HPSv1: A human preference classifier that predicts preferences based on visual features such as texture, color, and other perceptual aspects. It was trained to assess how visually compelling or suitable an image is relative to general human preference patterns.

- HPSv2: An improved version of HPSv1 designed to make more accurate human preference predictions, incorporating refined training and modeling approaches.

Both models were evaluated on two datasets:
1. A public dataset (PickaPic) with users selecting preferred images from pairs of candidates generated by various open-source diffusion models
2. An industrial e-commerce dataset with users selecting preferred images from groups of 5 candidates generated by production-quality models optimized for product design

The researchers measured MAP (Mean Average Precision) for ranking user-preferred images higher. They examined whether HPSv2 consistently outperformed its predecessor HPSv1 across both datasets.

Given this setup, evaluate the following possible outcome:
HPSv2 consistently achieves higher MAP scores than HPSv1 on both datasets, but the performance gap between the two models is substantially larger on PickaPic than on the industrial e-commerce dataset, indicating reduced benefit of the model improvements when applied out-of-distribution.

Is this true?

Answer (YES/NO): NO